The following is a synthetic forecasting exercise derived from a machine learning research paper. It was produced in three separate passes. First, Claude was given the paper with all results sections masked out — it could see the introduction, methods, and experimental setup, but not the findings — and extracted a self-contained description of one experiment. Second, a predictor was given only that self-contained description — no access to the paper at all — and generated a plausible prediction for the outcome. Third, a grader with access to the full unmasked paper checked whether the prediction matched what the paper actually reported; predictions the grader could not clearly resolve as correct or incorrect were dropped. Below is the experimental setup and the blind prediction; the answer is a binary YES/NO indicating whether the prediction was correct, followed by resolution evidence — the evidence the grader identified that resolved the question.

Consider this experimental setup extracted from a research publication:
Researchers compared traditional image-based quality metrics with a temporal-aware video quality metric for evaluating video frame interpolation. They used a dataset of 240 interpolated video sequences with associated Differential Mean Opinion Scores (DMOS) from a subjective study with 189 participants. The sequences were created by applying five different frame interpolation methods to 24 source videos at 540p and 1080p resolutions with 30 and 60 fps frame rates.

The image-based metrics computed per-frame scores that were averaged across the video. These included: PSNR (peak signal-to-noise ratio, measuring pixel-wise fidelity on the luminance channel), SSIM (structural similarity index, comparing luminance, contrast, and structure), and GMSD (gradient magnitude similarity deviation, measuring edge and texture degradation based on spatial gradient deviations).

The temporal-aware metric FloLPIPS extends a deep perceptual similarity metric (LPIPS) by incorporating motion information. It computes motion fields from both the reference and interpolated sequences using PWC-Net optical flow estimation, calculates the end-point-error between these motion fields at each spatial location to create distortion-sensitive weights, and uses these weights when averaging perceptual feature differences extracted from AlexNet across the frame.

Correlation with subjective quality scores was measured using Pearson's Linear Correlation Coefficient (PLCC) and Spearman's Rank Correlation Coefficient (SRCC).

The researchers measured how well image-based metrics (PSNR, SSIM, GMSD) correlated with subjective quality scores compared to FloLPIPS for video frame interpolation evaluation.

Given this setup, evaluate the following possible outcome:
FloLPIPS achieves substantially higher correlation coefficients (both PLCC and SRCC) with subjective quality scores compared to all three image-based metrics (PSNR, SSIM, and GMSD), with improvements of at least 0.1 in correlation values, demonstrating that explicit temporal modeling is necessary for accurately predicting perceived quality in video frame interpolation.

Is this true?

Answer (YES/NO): NO